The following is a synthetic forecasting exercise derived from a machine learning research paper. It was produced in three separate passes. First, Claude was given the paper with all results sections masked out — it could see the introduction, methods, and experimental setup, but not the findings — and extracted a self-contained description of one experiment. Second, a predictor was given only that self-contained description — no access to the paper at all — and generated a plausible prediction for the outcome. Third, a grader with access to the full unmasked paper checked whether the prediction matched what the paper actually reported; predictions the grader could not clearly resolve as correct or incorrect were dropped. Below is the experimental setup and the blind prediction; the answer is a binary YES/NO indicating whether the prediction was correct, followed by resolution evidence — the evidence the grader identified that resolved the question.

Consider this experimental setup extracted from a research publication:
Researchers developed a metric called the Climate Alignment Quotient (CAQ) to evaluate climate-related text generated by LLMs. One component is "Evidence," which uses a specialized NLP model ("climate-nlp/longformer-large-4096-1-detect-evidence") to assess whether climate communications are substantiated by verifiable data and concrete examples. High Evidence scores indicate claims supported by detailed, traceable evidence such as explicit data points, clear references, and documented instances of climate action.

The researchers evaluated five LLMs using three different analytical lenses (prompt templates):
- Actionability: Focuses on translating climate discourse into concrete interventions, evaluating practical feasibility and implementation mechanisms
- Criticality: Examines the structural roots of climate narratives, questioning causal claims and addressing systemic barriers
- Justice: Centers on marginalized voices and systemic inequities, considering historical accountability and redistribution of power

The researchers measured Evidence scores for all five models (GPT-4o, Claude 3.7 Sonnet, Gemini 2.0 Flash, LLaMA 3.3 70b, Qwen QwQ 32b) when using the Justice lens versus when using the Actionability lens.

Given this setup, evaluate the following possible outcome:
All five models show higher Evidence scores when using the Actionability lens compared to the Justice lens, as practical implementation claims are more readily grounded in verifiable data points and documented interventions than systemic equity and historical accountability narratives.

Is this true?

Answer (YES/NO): NO